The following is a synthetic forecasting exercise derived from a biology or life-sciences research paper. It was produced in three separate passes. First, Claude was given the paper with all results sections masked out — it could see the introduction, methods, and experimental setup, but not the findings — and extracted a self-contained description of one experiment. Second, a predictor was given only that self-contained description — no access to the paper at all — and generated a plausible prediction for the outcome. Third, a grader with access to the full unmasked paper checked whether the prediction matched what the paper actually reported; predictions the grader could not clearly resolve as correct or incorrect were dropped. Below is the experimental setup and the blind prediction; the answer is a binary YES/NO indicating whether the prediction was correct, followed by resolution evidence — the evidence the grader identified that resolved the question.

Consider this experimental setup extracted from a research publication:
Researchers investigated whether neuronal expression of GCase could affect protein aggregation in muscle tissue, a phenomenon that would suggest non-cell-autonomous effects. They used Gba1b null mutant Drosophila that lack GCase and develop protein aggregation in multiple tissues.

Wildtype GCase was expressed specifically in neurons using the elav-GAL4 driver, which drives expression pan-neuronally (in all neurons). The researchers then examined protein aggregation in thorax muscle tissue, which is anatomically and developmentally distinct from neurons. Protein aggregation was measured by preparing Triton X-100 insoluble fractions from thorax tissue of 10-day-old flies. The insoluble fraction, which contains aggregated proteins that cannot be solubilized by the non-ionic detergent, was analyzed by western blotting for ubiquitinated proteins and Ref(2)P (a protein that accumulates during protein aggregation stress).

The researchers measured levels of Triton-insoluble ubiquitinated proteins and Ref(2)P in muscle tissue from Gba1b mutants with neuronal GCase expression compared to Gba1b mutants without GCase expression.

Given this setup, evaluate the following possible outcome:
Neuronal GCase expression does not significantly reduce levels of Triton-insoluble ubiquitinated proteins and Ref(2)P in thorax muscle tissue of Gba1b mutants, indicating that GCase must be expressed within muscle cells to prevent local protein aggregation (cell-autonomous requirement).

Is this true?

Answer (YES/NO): NO